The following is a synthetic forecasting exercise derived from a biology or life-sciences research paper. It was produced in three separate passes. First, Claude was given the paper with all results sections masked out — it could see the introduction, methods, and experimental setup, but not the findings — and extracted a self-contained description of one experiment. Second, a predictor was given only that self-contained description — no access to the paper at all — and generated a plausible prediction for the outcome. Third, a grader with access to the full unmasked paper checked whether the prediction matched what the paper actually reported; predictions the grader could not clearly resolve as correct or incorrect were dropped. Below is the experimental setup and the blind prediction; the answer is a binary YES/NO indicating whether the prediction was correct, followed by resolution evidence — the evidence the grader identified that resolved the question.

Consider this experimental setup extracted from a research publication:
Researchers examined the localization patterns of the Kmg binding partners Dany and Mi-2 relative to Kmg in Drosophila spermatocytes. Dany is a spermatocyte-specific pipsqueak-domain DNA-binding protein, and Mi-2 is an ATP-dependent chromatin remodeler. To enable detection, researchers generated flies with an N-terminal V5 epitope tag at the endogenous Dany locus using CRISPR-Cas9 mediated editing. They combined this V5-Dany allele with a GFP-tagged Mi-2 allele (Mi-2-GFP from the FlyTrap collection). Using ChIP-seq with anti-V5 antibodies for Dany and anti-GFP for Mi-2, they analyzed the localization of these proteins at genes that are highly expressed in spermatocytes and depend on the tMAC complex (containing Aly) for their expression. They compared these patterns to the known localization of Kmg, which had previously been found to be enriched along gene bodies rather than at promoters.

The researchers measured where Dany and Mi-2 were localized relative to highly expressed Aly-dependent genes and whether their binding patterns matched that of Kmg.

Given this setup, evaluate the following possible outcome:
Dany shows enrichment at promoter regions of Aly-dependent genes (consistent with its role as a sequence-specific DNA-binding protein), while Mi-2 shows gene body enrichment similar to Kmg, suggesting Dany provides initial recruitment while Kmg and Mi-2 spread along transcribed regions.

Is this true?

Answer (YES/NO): NO